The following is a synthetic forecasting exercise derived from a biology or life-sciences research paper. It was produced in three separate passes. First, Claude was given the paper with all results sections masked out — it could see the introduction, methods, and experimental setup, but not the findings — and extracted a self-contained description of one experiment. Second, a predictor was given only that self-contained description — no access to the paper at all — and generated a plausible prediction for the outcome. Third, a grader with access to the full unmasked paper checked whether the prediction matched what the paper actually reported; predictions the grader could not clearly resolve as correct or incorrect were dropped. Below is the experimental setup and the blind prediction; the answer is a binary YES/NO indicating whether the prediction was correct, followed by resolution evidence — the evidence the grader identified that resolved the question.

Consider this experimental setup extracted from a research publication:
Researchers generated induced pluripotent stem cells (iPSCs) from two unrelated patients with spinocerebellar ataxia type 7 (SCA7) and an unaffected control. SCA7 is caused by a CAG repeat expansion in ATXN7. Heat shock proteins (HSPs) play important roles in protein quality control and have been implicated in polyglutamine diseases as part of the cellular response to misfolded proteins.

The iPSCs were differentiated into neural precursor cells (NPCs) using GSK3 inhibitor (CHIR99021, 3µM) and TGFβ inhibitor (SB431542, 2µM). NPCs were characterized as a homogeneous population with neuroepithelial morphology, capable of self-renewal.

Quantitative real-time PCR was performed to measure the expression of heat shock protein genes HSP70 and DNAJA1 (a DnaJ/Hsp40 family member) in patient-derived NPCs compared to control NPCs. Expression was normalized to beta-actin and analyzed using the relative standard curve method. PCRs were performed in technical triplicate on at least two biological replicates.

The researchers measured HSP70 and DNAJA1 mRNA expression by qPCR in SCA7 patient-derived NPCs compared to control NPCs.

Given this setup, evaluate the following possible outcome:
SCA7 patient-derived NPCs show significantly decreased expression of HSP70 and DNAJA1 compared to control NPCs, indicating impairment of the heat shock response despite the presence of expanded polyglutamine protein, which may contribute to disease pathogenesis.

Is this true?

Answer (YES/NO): YES